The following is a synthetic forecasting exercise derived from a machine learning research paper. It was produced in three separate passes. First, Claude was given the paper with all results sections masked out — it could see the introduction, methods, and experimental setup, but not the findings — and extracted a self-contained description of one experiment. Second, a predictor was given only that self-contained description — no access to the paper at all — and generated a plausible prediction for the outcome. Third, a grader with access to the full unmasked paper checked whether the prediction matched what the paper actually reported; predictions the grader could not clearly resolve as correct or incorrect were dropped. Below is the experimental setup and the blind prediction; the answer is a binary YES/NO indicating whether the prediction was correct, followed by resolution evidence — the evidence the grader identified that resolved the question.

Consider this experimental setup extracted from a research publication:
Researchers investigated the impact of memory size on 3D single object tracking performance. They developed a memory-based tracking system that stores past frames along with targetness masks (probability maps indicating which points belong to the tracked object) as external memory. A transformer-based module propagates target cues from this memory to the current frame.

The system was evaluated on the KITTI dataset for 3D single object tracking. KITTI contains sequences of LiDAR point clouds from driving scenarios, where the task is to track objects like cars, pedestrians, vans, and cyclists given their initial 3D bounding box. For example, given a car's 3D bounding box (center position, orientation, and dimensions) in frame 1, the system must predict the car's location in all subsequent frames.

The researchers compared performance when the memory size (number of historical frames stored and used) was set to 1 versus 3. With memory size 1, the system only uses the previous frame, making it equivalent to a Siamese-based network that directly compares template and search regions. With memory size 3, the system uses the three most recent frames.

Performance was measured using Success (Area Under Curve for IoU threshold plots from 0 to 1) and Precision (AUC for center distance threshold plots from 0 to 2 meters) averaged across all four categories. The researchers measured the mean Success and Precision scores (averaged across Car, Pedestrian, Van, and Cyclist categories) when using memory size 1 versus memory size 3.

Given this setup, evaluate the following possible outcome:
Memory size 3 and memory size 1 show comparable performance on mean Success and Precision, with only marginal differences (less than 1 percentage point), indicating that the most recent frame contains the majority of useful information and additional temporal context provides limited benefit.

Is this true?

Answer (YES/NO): NO